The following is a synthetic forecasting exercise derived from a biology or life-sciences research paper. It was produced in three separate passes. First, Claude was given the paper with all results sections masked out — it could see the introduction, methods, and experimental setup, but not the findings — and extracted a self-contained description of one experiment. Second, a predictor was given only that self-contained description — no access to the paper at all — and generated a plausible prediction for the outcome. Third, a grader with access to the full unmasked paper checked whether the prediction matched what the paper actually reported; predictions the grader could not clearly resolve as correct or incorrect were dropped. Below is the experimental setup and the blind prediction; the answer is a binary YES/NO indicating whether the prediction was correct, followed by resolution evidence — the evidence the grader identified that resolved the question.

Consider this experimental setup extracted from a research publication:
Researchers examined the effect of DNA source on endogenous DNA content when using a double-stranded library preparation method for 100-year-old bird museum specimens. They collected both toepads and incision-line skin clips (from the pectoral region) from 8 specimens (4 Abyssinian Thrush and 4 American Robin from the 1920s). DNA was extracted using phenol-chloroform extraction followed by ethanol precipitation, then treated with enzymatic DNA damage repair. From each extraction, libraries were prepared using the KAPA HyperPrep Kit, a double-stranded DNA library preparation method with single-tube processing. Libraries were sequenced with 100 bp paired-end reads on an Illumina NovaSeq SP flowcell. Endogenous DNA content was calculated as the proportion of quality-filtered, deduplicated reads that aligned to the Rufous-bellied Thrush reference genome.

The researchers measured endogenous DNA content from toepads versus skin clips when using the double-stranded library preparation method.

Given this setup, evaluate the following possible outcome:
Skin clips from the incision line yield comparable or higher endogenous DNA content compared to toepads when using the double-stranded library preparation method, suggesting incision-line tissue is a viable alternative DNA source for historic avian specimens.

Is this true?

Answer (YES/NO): NO